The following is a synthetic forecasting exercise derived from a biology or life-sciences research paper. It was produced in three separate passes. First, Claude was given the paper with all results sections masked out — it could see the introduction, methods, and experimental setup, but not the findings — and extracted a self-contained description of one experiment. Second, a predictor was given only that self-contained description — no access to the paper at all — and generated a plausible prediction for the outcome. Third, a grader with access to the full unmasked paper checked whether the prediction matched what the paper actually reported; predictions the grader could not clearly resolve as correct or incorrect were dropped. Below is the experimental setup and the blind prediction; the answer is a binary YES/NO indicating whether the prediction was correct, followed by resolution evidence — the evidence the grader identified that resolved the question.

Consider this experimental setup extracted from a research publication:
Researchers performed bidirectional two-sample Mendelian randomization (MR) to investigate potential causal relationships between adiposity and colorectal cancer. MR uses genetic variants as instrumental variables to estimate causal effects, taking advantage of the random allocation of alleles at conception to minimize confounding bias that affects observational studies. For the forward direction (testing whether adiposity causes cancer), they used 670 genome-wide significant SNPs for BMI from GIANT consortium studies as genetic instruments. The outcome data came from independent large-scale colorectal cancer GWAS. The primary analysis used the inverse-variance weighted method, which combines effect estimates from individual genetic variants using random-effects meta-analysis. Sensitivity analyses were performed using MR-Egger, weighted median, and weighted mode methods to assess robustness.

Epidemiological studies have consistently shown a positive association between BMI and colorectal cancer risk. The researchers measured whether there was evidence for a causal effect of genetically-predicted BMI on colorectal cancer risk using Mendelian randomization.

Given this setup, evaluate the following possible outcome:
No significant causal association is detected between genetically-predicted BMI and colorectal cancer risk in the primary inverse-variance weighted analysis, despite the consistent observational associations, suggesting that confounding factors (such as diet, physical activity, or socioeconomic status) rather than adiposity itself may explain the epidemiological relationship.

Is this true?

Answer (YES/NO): YES